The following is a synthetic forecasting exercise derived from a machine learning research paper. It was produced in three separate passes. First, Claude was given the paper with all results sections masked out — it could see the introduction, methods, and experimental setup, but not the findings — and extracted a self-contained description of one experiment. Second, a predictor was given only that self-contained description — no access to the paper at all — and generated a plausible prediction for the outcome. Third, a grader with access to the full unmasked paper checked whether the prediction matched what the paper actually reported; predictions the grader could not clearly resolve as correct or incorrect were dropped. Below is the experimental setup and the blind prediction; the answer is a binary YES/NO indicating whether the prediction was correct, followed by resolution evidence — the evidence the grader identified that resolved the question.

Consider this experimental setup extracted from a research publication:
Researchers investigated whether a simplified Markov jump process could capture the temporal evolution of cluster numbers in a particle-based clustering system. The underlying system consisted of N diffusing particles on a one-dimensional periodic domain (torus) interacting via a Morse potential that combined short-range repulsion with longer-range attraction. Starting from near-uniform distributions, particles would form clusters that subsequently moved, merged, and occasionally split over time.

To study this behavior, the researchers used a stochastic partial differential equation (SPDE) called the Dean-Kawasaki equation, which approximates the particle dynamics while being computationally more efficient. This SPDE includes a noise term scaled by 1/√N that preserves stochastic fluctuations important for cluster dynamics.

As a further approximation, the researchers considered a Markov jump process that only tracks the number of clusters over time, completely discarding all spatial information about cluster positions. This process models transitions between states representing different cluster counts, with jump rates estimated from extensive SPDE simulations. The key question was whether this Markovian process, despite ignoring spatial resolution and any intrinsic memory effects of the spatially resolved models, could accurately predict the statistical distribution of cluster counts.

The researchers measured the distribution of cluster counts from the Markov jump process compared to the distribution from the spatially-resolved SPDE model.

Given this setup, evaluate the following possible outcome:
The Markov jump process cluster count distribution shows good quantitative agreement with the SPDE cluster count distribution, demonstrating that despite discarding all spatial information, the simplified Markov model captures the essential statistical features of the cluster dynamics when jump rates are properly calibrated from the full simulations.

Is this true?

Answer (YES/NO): NO